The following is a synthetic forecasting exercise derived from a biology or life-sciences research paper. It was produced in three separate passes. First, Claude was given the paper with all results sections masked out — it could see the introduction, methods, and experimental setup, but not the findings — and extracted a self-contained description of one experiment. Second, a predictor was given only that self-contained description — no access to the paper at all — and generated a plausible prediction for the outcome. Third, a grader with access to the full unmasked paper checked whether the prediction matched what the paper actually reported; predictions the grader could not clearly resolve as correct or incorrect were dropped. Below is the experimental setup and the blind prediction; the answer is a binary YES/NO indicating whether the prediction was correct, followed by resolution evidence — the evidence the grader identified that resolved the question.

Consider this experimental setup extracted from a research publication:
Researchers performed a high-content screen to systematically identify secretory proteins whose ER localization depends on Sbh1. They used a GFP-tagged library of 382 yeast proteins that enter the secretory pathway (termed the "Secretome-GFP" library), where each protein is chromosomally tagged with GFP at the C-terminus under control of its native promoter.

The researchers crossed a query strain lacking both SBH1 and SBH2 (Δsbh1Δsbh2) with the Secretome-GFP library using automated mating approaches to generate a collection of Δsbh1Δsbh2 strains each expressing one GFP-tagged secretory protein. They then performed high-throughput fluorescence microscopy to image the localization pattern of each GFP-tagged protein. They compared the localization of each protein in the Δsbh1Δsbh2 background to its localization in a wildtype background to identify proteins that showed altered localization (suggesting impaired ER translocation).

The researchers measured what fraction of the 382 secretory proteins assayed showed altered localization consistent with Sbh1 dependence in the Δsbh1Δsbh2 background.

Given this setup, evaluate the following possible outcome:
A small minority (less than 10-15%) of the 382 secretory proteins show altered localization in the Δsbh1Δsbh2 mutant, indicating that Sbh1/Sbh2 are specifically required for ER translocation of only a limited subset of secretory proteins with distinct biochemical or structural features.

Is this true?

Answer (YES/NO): YES